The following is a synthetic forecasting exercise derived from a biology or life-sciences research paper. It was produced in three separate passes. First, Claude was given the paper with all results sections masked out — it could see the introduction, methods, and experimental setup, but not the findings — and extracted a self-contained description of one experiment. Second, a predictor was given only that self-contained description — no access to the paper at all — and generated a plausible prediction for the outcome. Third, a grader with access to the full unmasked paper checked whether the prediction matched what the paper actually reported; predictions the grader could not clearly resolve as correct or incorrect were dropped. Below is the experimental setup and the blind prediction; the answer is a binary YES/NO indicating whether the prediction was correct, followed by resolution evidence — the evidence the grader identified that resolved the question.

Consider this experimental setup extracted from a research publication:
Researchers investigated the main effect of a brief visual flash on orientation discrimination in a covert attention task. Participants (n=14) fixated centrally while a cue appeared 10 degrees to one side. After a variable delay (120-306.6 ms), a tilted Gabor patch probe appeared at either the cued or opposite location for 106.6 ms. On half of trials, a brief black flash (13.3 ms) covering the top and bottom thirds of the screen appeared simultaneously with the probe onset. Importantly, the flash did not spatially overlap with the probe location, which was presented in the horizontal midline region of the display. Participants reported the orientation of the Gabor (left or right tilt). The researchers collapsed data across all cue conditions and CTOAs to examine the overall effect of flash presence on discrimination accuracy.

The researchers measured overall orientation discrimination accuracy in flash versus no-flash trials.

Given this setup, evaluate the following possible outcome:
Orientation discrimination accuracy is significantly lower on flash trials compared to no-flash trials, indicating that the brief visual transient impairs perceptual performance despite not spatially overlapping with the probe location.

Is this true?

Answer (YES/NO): YES